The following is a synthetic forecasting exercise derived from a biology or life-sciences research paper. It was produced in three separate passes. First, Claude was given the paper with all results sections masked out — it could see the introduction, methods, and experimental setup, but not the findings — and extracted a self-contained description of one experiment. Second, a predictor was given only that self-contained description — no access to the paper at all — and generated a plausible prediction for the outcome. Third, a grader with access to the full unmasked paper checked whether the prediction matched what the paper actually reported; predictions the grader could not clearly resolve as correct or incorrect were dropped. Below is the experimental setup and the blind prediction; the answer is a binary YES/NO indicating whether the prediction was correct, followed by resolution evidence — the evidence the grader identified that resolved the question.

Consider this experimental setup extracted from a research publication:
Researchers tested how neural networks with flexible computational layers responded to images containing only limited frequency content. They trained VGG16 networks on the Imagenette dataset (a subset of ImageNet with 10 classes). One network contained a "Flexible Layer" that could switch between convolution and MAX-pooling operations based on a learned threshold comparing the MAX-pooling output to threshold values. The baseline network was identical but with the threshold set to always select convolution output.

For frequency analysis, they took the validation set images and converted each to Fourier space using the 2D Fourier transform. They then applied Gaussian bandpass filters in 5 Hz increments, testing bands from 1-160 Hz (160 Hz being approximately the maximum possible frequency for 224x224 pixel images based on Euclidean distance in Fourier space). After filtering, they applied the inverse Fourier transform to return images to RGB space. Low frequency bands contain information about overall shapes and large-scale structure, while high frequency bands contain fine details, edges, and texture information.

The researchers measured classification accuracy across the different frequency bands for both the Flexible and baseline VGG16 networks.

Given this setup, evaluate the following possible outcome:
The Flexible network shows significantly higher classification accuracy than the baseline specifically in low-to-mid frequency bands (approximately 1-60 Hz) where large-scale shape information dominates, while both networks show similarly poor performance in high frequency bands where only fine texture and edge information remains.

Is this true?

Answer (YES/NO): NO